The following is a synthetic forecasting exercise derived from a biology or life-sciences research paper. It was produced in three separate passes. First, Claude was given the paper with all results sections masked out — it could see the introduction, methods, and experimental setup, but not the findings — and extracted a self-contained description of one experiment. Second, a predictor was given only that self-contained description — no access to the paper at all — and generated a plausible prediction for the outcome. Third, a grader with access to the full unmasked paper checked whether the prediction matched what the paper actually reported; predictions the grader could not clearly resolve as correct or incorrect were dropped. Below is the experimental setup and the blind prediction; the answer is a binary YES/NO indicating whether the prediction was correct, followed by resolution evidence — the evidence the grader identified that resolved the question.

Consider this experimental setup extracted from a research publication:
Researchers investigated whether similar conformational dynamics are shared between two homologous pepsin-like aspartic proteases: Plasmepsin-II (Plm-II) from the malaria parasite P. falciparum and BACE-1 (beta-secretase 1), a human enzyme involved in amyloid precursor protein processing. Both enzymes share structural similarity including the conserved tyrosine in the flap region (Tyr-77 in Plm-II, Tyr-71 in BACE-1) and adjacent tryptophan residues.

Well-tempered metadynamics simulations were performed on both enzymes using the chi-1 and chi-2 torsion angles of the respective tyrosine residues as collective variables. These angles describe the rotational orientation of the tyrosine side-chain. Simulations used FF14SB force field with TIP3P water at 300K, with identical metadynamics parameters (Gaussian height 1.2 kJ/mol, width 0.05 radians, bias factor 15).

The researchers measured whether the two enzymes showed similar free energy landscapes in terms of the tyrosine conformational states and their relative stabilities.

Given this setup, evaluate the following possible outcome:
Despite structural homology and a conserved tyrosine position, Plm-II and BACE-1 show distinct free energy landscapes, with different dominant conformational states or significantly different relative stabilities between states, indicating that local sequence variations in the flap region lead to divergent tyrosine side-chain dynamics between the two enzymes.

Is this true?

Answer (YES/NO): NO